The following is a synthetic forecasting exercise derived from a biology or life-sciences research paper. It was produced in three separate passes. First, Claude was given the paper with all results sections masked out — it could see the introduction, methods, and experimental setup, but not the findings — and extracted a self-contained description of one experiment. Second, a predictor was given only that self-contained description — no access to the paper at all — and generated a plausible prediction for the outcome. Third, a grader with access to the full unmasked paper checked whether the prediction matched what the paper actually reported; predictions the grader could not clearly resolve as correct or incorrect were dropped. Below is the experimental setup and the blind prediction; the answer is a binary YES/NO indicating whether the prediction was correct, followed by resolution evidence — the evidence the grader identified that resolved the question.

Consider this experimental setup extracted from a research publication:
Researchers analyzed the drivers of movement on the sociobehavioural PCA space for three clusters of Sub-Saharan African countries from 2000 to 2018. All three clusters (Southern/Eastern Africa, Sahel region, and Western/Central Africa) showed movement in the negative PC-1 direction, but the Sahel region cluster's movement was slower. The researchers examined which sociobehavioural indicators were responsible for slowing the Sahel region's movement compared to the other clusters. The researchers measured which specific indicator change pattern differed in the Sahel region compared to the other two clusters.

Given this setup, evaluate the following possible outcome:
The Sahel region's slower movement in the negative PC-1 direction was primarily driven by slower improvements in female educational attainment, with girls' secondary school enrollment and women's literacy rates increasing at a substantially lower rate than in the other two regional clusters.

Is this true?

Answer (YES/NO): NO